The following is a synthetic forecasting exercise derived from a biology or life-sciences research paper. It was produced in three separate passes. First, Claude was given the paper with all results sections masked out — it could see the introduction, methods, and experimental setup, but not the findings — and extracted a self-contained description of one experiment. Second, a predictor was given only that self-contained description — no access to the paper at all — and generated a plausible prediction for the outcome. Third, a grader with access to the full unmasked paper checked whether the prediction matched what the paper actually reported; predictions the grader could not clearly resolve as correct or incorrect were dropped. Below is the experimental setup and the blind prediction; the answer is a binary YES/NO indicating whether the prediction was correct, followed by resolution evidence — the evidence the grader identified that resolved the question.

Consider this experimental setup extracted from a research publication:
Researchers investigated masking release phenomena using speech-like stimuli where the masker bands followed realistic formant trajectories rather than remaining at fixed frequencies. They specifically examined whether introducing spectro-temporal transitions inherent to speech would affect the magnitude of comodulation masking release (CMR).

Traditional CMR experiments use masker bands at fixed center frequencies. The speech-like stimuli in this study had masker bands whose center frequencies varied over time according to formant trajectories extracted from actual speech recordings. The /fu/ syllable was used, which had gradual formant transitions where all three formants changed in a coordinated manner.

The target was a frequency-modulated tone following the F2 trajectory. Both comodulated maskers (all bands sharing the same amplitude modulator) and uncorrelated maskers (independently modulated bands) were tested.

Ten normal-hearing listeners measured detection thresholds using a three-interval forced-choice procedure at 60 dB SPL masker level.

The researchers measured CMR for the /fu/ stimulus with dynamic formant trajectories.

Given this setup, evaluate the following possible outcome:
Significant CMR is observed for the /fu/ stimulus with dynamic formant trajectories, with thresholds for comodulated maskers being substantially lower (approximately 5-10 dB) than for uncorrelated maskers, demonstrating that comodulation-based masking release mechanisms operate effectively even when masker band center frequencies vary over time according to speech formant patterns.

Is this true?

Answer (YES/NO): NO